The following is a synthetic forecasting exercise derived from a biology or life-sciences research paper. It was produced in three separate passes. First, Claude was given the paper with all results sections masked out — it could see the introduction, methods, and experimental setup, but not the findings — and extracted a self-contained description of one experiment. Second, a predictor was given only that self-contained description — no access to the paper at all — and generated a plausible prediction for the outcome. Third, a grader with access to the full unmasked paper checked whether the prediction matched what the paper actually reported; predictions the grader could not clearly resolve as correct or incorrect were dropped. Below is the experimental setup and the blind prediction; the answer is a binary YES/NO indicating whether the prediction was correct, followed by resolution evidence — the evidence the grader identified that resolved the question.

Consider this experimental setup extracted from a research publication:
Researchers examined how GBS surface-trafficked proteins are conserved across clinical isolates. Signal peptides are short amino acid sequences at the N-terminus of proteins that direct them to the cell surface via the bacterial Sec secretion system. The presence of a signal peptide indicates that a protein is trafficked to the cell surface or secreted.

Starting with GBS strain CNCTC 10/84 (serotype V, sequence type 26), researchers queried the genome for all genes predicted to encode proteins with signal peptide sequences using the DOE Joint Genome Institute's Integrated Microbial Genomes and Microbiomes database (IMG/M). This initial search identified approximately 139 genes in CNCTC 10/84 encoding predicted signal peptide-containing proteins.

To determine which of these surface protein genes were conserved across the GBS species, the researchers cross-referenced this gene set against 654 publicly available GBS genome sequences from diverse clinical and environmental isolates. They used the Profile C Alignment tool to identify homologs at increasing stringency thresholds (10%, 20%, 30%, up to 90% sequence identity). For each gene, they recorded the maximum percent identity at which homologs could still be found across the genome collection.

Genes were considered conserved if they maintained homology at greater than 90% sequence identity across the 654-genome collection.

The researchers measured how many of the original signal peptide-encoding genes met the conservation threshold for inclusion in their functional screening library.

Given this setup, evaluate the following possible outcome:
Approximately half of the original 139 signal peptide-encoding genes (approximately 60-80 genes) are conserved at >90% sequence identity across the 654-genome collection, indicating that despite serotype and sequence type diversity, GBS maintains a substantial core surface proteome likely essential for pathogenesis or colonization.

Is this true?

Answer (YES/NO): NO